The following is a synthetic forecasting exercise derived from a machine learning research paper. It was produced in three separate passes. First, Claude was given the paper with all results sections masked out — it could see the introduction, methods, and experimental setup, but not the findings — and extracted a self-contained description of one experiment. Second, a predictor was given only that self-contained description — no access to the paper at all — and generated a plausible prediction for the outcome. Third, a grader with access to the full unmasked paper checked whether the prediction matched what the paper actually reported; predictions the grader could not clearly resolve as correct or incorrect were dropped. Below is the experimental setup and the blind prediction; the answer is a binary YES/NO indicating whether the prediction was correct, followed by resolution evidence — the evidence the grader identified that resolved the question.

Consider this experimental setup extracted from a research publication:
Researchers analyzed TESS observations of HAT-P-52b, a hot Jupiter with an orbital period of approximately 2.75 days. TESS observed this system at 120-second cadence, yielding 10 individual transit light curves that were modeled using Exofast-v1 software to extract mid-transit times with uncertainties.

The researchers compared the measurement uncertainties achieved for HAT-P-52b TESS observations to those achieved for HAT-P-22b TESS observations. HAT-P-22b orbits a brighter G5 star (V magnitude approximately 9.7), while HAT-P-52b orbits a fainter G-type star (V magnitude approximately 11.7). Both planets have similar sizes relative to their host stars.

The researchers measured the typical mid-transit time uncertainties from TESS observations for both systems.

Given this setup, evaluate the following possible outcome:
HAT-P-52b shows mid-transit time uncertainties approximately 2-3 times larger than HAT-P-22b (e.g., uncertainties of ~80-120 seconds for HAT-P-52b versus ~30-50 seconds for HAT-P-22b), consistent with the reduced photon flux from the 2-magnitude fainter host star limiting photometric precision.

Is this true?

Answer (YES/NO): NO